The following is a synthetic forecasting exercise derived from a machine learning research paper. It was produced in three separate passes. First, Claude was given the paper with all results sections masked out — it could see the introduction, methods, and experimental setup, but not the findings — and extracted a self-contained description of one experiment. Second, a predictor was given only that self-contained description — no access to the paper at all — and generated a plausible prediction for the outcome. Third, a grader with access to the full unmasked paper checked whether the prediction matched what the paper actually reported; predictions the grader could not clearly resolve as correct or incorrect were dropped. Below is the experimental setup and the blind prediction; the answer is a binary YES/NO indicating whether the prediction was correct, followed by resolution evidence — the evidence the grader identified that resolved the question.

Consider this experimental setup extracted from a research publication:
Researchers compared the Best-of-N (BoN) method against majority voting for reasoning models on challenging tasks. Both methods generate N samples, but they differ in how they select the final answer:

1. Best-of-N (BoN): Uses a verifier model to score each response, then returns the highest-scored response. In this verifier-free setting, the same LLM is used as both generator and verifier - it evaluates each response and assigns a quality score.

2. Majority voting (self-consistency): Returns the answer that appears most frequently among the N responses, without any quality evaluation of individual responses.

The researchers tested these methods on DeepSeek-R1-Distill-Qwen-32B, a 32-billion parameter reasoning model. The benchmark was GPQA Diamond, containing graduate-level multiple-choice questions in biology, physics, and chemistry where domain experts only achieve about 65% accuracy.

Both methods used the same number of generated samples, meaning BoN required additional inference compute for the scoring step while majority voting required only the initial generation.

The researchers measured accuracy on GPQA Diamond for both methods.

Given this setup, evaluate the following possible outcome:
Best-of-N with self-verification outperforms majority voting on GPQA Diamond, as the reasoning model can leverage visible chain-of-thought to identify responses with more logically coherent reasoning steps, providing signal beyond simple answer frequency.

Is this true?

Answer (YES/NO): NO